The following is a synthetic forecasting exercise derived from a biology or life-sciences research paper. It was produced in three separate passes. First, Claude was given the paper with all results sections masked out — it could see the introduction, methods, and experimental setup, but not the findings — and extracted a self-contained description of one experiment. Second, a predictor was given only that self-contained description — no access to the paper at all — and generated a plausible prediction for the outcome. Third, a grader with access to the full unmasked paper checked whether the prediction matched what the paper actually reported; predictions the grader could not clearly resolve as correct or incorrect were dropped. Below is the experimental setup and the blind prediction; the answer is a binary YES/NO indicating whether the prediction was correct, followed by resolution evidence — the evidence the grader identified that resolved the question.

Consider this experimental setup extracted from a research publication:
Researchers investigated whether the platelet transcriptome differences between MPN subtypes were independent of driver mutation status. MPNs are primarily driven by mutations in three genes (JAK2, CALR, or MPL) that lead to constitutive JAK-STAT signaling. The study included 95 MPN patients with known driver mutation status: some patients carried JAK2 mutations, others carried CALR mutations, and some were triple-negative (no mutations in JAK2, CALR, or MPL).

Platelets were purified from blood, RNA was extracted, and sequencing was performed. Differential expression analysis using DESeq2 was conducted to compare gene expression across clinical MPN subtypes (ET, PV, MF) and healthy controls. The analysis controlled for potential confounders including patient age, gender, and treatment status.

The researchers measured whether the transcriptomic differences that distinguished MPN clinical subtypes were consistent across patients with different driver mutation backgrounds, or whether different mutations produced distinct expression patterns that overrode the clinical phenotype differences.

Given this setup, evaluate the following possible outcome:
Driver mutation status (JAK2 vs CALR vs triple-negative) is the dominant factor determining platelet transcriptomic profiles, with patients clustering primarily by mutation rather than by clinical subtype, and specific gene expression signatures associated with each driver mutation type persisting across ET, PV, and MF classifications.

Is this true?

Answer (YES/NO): NO